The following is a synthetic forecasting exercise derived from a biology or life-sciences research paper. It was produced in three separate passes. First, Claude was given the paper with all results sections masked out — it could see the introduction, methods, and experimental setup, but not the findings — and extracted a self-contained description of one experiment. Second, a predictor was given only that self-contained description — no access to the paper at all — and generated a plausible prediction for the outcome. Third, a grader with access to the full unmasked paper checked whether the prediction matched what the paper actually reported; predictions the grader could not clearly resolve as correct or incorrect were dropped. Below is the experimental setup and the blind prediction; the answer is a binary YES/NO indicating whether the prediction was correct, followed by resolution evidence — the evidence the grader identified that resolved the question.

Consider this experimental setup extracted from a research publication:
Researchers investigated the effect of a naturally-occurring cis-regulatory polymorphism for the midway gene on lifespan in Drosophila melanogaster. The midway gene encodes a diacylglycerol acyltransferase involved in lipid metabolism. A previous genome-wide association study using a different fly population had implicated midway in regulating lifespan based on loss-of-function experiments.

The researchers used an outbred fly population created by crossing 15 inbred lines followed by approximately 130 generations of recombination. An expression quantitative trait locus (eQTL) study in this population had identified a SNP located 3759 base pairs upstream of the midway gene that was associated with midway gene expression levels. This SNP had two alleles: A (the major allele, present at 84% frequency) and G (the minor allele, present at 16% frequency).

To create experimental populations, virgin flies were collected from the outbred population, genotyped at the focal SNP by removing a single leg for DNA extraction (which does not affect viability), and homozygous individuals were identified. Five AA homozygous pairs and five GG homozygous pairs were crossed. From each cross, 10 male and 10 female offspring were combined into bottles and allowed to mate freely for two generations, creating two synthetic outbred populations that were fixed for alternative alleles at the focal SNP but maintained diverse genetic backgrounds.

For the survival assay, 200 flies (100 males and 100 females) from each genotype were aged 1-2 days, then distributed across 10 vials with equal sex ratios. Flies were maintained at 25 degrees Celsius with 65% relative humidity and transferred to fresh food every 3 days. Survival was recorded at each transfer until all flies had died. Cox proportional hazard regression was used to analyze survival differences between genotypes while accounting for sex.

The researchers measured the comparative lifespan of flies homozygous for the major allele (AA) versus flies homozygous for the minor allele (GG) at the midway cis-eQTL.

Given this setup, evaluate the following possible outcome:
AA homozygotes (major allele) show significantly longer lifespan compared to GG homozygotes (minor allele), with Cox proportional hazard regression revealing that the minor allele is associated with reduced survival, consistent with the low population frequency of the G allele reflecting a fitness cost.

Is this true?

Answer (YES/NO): NO